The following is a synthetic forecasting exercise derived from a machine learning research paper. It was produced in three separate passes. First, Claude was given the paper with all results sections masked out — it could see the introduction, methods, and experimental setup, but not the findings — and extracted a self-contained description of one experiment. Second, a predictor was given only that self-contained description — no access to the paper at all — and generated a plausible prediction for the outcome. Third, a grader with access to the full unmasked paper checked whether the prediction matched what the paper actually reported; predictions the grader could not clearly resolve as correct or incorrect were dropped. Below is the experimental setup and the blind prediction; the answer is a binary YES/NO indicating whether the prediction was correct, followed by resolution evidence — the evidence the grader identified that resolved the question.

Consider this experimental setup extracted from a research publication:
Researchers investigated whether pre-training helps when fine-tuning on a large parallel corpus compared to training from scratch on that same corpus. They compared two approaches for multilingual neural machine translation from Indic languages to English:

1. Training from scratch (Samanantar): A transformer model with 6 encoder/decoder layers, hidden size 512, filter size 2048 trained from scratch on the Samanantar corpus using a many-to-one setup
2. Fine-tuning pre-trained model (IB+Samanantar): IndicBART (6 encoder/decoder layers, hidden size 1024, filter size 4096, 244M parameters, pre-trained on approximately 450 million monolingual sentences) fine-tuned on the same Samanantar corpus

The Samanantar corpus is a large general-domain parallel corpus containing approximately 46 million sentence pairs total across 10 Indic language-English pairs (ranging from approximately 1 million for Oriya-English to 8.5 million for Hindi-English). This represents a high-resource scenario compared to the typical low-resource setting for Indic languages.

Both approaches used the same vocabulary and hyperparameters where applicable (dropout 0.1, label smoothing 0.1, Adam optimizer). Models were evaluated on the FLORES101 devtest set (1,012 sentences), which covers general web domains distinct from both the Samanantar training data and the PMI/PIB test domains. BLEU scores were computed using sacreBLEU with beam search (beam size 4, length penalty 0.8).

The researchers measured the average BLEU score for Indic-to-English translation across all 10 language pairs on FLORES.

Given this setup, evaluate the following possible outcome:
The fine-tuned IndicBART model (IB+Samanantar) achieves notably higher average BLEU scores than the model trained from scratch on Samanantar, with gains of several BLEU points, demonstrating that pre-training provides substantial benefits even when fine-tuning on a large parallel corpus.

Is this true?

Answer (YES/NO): NO